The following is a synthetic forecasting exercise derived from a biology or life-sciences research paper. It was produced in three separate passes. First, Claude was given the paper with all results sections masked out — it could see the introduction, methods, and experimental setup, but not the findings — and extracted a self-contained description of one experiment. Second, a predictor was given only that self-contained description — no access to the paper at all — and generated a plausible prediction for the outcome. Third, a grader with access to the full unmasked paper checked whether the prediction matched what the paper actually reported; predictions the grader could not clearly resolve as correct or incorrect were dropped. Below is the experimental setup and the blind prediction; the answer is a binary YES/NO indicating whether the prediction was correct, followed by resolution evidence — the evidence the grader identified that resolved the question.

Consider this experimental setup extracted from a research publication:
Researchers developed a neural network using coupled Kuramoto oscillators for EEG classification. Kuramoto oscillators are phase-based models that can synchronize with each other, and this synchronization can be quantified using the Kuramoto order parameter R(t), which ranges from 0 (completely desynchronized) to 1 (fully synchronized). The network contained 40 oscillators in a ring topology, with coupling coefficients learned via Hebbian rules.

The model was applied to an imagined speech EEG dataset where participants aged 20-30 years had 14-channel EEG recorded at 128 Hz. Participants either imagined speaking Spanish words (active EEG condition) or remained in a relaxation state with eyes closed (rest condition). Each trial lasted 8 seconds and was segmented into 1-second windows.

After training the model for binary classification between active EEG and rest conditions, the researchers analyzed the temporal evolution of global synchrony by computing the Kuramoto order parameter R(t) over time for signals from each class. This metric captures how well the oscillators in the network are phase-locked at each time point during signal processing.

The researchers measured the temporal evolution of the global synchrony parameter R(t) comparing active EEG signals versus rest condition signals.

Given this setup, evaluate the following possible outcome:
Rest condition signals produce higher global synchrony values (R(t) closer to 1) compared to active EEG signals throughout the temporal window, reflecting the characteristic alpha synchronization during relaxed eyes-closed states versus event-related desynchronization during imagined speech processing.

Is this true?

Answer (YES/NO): NO